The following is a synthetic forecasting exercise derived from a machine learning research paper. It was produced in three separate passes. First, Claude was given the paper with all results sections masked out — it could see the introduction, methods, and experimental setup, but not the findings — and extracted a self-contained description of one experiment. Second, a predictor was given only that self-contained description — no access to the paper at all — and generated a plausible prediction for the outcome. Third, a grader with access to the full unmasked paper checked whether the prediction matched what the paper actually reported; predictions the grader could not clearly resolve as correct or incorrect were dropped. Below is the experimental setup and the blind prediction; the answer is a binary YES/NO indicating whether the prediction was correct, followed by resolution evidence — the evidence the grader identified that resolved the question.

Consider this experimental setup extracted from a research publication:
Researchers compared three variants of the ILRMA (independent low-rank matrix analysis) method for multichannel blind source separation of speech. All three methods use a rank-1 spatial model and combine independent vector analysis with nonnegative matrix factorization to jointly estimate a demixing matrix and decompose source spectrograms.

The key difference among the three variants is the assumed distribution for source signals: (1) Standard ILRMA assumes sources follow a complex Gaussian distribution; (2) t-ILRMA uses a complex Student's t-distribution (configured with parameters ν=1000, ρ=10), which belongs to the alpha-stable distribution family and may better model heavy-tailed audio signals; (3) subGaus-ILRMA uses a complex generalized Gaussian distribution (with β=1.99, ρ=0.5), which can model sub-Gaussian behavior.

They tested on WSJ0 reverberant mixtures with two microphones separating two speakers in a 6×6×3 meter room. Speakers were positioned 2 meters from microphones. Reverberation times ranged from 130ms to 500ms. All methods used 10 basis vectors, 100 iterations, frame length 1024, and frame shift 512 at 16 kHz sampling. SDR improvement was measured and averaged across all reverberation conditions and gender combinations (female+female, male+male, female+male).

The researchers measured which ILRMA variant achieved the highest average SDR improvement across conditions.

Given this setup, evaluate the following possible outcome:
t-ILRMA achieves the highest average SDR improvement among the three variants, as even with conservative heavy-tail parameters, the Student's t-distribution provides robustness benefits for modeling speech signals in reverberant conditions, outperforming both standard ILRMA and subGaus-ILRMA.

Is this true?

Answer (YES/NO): NO